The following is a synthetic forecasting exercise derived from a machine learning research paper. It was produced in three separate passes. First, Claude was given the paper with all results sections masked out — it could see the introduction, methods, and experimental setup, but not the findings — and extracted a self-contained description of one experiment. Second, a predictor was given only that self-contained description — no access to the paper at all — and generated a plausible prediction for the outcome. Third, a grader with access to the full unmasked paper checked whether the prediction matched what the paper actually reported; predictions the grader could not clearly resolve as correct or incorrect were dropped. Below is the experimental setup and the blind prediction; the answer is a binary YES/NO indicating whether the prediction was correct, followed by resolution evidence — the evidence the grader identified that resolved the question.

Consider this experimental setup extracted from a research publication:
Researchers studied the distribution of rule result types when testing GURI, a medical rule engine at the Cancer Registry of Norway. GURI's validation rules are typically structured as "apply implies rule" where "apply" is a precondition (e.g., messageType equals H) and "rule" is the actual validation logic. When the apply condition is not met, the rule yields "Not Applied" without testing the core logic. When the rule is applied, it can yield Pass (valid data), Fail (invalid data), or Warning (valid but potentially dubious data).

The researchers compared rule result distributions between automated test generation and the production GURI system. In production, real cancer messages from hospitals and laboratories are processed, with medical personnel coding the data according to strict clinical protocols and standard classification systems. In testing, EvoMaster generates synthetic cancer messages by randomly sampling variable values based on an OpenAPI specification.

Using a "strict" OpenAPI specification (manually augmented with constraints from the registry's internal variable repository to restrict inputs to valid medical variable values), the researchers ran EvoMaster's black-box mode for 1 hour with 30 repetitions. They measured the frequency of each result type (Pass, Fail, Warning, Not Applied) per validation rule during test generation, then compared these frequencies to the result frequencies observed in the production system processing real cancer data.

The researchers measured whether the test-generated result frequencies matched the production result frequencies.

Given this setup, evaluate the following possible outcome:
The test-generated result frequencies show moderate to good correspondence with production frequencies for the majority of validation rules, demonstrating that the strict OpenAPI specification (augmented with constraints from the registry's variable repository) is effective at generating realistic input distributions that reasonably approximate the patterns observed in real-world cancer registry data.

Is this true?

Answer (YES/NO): NO